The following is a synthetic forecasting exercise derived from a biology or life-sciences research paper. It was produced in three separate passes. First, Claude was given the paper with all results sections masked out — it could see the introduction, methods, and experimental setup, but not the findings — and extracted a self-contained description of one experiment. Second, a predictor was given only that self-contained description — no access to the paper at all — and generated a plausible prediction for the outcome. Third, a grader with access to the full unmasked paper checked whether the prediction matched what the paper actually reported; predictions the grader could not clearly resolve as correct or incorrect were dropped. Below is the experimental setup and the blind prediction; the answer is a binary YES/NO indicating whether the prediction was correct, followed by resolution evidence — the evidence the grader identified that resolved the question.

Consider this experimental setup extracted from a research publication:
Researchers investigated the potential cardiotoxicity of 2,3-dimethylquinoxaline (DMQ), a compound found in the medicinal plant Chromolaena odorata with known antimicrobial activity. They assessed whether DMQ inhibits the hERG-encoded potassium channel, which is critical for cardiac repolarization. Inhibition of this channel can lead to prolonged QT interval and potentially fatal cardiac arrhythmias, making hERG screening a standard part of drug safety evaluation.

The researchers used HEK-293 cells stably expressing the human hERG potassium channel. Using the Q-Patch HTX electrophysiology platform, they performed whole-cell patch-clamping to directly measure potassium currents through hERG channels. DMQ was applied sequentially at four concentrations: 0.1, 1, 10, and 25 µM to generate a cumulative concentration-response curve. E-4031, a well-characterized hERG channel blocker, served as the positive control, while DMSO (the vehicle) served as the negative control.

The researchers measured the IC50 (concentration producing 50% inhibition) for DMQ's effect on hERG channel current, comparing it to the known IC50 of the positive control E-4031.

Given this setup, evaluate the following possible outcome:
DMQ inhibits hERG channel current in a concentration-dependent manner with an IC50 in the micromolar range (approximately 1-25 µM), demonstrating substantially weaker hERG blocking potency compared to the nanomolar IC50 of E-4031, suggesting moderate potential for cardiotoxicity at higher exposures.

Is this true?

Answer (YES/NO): NO